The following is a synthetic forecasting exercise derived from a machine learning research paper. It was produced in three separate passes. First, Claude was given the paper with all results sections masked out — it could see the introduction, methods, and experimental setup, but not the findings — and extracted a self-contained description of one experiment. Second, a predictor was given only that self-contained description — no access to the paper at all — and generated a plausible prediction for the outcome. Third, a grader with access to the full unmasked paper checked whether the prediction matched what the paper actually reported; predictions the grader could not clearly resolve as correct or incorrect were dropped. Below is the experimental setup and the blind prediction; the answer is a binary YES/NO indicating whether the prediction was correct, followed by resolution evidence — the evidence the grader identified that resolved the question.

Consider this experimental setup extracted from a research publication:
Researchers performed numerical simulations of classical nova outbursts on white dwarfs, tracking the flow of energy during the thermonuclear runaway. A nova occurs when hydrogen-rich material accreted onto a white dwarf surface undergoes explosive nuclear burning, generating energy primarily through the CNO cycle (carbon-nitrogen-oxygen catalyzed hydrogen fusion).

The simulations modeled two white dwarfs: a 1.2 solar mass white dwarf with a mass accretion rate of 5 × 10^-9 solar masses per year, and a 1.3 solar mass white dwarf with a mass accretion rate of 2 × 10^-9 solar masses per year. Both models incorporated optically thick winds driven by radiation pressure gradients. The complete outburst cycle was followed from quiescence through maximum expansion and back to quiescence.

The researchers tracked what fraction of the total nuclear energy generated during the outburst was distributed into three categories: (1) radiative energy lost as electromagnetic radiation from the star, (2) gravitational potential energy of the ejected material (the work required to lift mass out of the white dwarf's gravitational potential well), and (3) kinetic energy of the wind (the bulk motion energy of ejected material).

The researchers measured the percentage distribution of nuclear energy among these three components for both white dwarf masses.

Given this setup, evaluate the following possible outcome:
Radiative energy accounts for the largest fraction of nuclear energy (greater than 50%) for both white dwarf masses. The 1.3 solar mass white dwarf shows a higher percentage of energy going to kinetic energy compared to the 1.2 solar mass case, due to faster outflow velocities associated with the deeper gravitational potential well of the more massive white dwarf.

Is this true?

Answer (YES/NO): NO